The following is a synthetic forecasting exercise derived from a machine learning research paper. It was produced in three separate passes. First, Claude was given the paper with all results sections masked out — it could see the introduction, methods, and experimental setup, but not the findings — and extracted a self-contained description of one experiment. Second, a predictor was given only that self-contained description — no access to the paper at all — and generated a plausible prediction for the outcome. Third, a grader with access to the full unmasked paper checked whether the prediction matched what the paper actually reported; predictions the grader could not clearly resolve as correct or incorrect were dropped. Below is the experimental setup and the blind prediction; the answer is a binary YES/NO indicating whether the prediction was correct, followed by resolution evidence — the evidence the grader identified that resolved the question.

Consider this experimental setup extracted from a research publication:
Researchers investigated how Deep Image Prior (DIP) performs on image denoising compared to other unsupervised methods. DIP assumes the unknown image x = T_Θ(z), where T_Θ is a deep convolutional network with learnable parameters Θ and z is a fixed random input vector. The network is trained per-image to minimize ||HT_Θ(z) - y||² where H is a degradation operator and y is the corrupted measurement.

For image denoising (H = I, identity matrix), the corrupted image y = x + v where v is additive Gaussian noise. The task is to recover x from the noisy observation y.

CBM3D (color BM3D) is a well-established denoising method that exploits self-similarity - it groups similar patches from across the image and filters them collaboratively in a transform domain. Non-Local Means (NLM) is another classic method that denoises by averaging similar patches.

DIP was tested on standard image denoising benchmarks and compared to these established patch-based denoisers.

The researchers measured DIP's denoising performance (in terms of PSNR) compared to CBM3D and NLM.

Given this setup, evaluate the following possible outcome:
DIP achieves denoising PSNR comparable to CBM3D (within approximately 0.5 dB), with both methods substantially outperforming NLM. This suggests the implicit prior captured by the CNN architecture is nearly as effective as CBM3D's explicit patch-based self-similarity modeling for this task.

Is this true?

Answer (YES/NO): YES